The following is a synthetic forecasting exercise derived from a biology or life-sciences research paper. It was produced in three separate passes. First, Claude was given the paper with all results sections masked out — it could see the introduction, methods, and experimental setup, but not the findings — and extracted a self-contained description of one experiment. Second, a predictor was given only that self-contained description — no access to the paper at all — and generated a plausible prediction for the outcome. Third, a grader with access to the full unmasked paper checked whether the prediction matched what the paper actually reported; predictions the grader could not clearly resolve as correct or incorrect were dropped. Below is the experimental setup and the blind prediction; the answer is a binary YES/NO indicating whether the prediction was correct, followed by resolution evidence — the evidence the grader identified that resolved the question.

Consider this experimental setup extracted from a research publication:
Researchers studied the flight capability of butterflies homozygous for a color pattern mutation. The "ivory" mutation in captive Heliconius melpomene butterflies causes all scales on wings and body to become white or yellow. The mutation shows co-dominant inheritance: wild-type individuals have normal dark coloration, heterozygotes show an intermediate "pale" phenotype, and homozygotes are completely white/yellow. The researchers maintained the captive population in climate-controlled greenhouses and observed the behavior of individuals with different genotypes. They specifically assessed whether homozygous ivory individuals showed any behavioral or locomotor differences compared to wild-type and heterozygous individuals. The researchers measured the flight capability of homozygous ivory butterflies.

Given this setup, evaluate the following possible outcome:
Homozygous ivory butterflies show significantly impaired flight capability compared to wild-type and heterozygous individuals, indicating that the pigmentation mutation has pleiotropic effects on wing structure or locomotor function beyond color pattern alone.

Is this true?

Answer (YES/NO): NO